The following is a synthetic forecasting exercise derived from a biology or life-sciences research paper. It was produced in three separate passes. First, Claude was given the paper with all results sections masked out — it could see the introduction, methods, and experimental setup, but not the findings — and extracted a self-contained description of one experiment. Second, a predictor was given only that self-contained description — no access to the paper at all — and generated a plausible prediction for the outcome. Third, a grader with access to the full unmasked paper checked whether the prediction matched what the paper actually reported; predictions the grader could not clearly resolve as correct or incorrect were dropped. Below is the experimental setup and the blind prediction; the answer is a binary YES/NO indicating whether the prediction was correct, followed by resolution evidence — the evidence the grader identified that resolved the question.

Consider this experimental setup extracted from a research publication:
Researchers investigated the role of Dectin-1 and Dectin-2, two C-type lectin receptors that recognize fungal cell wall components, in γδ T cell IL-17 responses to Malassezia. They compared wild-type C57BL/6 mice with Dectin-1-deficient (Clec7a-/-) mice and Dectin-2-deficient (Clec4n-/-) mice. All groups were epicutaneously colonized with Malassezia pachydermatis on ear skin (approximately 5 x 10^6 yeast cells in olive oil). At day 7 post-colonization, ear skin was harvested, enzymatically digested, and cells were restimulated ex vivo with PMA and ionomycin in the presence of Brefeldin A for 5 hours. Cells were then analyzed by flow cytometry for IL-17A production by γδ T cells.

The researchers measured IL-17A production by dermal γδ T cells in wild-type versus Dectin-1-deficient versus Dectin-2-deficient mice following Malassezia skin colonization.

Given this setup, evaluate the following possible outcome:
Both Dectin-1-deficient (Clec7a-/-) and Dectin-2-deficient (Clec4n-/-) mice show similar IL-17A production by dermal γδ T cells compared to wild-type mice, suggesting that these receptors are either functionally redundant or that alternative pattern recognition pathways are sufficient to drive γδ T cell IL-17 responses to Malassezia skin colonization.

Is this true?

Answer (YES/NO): YES